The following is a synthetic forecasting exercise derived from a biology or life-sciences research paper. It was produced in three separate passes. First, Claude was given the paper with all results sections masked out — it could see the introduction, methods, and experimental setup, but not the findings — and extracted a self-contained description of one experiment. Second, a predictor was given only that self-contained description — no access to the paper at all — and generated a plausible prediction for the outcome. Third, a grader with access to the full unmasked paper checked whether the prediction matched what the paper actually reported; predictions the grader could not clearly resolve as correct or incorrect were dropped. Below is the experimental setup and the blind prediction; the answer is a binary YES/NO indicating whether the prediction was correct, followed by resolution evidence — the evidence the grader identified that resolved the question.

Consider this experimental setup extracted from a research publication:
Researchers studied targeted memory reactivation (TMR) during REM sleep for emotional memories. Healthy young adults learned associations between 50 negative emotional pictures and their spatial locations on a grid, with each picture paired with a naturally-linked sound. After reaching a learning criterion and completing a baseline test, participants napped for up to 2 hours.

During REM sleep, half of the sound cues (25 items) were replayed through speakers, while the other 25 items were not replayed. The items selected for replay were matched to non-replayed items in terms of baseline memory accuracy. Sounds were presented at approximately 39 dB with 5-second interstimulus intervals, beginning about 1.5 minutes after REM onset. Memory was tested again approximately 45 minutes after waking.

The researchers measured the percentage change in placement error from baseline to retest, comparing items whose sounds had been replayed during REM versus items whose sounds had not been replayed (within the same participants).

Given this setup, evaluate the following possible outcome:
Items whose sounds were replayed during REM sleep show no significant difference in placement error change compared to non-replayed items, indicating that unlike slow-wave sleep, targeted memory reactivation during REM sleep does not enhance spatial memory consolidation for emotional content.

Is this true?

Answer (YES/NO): NO